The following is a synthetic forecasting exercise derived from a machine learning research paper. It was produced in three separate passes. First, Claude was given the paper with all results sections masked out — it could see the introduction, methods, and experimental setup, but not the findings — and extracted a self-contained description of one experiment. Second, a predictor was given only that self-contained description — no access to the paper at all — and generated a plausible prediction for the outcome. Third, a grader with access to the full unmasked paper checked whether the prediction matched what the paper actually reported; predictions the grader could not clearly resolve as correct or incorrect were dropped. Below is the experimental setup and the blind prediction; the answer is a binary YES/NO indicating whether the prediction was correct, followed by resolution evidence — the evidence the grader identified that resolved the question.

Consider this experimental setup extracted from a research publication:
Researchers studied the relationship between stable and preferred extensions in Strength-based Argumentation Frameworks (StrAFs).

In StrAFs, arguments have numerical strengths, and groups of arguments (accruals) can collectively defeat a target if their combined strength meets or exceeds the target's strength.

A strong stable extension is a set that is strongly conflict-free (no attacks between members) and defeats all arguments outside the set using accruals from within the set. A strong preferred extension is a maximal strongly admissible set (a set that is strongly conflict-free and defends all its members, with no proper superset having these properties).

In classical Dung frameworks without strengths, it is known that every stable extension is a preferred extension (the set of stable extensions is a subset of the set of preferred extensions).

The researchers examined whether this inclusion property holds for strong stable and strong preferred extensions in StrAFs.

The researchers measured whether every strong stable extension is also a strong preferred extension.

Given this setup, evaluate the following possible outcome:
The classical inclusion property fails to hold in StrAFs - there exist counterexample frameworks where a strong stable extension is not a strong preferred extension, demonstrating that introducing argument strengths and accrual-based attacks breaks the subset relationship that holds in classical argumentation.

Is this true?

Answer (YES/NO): NO